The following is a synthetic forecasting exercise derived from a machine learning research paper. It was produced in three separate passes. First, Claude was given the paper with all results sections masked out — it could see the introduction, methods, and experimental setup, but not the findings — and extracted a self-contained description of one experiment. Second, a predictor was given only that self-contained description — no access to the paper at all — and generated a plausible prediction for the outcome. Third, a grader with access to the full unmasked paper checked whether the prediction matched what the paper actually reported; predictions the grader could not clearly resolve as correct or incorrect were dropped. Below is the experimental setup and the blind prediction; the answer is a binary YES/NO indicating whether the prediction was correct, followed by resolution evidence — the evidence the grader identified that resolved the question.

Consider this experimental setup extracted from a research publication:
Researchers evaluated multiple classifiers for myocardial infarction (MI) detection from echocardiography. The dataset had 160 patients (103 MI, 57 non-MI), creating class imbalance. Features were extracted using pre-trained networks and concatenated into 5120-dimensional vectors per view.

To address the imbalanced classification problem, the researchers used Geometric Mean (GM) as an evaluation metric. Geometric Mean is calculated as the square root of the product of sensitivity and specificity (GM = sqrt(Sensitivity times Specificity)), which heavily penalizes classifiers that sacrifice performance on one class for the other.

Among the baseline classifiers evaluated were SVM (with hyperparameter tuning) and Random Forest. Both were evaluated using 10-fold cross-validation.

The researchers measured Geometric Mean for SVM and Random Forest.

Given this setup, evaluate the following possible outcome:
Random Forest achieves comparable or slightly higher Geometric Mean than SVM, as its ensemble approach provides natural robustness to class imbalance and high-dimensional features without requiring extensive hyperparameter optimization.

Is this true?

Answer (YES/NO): NO